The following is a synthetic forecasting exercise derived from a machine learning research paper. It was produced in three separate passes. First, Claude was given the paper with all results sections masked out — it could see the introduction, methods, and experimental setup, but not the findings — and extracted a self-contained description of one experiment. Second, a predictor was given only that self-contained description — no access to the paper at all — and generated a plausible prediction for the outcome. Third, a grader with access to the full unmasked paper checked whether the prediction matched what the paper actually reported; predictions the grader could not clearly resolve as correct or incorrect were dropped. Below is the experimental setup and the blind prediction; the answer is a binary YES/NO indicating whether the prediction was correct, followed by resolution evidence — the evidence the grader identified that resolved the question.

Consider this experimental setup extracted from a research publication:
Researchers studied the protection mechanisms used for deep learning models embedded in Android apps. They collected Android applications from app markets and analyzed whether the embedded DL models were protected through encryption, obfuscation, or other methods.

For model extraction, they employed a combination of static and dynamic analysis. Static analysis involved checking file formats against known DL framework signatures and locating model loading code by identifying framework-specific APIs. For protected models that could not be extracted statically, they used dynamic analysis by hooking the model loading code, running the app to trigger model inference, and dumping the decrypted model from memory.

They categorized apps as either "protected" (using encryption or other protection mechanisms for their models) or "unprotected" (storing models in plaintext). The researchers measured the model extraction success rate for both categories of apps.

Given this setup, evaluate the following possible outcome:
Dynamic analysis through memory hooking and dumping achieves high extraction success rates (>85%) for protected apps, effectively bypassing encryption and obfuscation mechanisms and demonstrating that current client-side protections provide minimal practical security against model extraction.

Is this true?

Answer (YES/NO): NO